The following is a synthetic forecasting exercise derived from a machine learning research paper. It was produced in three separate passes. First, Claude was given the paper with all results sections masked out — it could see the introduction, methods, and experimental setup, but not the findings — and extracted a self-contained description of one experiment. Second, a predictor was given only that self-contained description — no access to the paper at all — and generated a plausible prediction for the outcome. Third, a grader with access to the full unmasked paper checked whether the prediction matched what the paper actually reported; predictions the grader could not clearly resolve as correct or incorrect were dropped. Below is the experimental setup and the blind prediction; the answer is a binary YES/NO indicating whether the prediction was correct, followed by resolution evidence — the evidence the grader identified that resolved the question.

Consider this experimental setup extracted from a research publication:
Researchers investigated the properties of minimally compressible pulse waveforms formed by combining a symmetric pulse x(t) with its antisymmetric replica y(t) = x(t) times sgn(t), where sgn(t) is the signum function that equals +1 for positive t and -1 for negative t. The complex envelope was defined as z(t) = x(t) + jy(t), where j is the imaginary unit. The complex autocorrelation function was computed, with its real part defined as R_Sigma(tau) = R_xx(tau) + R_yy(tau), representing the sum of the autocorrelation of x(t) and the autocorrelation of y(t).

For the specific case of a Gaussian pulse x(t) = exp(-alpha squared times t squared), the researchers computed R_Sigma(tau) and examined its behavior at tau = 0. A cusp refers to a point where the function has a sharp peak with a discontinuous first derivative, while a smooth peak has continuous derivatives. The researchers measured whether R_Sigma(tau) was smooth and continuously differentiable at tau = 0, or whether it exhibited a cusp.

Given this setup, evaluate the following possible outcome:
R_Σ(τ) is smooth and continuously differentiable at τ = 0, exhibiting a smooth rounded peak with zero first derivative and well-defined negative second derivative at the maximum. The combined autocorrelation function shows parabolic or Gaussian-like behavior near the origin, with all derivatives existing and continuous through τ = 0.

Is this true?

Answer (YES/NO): NO